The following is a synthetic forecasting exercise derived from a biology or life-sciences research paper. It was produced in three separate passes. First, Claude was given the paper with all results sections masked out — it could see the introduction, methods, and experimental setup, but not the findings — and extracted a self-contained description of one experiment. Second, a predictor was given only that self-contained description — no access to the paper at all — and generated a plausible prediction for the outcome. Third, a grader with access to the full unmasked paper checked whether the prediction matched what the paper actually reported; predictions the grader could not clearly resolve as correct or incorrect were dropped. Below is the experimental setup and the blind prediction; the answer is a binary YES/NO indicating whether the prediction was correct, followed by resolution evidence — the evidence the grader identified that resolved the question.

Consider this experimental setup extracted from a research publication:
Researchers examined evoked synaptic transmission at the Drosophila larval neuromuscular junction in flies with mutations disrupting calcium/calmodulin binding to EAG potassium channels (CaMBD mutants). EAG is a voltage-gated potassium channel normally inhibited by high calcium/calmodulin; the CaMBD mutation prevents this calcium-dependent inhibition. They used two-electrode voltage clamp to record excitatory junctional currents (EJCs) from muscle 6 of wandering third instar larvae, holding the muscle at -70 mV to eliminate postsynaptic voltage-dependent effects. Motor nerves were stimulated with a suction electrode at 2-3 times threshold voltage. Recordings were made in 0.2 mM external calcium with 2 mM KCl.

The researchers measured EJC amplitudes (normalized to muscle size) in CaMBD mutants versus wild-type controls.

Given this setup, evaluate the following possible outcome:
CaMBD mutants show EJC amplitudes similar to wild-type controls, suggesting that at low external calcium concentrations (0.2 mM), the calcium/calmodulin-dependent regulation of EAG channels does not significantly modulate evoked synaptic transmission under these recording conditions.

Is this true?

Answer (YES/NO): NO